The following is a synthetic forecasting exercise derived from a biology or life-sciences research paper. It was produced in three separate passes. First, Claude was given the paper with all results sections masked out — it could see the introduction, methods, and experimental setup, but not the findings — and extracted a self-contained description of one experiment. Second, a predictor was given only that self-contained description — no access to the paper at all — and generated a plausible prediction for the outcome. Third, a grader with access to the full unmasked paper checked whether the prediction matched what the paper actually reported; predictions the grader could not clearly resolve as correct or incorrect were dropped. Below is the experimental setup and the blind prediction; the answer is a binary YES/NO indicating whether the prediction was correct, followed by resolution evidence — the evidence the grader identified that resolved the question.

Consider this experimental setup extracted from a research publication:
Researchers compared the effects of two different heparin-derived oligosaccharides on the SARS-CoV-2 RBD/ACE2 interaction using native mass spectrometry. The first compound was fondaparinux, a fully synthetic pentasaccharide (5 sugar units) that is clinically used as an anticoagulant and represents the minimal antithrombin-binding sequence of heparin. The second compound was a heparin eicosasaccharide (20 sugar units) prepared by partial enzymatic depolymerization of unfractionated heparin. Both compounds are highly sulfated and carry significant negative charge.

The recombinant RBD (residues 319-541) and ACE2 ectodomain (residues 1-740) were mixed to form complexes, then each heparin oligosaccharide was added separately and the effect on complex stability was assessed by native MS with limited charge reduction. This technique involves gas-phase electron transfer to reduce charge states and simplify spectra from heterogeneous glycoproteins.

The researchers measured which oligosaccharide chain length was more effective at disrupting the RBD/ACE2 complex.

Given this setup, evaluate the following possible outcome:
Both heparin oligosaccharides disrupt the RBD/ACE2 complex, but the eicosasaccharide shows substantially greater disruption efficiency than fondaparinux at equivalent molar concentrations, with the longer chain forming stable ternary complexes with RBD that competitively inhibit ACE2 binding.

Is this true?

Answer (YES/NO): NO